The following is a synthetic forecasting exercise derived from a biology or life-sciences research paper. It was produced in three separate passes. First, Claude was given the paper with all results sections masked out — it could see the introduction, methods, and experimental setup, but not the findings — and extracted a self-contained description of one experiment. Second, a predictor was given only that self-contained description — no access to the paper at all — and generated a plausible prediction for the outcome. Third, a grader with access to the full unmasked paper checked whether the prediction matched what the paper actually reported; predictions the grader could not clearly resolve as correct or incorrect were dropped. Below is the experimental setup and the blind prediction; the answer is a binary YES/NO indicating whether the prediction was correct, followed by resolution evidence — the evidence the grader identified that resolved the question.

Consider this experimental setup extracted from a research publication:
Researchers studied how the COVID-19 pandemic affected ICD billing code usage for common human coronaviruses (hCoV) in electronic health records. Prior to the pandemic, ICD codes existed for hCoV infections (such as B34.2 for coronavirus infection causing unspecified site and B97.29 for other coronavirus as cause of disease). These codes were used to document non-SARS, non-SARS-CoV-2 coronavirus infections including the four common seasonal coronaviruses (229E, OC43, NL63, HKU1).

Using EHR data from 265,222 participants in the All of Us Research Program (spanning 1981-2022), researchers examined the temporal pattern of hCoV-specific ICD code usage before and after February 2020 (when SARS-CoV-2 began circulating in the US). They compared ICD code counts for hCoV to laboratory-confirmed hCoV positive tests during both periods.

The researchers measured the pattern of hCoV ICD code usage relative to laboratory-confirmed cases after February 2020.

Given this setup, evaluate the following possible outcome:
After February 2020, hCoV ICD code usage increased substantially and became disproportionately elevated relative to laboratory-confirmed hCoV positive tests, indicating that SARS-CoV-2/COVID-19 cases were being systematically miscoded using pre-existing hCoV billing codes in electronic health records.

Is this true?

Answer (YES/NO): YES